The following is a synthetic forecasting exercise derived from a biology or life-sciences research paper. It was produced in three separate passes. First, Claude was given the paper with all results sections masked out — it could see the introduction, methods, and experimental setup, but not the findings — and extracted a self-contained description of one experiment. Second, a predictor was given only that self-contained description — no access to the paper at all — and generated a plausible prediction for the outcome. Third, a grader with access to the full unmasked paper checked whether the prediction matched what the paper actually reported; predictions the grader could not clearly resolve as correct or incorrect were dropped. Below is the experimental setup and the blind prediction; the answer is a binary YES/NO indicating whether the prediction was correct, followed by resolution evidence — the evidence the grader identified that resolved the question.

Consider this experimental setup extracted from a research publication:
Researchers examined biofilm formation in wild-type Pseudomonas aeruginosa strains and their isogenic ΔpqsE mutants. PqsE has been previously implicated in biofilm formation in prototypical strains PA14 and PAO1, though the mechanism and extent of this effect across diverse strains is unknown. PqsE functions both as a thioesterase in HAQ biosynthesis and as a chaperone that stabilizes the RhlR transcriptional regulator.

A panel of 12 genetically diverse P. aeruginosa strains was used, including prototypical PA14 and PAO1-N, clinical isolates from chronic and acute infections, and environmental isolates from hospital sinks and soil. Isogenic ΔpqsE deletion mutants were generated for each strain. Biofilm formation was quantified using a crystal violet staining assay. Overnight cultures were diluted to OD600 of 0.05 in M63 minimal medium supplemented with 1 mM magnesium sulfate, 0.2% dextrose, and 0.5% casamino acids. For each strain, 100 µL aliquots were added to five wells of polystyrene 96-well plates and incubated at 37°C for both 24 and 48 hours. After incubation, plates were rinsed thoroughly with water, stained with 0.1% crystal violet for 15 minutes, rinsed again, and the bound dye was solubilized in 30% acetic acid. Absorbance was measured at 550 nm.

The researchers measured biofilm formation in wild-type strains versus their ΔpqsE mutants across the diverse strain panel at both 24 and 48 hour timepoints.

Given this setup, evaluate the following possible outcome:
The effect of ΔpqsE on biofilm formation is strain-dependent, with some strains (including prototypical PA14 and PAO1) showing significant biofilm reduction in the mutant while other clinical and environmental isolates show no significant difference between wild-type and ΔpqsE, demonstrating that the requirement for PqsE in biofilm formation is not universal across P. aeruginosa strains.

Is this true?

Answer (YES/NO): NO